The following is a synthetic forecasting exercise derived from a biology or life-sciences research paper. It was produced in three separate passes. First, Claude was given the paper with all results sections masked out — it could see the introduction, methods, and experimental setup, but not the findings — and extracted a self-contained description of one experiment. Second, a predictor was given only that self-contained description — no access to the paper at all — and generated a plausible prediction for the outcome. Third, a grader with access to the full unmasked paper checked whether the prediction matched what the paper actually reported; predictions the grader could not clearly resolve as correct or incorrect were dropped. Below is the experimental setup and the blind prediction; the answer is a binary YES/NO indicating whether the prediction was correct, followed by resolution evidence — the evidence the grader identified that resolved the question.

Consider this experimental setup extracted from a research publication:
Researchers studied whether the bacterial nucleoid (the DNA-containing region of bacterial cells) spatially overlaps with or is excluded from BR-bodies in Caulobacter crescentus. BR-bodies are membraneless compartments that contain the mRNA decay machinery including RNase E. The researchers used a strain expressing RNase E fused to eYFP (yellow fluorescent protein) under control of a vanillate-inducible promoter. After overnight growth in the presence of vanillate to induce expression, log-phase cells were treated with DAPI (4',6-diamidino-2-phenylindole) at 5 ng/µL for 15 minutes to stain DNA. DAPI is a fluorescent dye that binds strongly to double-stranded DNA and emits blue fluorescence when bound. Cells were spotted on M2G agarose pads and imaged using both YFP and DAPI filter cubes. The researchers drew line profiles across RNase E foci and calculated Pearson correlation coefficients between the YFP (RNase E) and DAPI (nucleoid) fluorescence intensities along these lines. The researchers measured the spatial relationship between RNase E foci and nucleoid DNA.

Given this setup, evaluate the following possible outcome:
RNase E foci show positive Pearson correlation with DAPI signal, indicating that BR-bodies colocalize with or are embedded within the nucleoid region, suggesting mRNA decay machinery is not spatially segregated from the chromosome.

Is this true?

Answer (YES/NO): NO